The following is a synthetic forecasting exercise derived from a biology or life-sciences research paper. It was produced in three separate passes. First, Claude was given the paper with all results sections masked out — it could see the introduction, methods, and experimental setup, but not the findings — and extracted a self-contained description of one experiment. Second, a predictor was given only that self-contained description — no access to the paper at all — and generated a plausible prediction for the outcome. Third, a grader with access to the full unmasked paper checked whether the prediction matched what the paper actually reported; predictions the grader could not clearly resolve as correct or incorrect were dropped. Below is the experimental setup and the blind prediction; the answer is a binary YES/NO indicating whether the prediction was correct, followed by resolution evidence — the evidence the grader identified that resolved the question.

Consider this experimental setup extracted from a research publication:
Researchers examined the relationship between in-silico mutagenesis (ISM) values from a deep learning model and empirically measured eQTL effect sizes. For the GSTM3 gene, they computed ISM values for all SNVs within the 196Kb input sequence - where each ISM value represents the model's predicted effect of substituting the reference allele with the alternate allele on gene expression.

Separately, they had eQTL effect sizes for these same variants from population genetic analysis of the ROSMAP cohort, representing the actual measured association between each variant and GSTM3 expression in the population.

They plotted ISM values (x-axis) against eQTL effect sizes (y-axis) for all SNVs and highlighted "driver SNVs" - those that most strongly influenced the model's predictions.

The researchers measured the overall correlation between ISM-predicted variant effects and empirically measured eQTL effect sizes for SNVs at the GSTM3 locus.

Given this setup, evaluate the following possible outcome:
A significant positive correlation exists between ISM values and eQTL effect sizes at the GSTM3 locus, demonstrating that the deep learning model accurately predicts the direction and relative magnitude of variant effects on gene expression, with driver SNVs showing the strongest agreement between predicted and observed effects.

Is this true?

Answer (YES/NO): NO